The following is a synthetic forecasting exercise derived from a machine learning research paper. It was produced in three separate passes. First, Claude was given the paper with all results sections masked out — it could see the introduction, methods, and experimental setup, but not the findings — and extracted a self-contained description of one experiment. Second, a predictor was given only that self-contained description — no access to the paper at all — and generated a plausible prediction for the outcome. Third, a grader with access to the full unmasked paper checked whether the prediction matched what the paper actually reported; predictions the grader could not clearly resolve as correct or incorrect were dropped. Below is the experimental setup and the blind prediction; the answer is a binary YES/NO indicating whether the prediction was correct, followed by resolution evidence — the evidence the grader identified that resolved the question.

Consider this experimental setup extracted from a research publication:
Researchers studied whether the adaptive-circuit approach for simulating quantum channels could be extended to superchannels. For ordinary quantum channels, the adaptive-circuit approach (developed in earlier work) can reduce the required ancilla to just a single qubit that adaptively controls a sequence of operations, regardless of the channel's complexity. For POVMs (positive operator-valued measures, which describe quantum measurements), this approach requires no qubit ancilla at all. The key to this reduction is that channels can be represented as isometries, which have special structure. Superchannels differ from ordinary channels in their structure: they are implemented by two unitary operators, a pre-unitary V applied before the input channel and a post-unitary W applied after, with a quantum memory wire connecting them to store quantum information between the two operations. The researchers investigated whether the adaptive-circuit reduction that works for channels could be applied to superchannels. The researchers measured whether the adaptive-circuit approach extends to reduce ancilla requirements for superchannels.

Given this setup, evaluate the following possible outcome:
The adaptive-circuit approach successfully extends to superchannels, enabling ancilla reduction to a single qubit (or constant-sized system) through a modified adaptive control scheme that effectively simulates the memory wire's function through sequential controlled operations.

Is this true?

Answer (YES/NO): NO